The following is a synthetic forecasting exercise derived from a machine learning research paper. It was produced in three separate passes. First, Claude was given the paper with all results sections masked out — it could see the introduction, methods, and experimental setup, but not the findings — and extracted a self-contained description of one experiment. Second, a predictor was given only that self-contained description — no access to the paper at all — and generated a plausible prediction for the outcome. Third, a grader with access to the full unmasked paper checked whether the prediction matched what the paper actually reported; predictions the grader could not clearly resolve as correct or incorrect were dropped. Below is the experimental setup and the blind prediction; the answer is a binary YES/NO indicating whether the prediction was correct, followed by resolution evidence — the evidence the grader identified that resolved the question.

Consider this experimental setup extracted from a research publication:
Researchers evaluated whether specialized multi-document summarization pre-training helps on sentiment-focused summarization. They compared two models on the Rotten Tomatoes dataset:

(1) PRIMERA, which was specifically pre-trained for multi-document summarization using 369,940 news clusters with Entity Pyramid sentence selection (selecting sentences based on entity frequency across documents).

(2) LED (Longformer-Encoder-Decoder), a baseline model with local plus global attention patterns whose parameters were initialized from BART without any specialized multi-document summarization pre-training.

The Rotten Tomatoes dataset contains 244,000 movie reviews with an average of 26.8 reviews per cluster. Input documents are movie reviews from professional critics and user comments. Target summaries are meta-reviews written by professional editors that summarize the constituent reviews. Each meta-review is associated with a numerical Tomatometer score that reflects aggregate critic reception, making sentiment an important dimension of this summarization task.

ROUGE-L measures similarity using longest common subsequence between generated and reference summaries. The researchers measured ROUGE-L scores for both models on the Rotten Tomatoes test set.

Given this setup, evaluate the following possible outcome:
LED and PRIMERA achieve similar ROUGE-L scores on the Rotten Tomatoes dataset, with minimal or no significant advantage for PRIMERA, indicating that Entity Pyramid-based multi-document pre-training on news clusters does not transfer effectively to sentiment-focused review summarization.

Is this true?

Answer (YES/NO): YES